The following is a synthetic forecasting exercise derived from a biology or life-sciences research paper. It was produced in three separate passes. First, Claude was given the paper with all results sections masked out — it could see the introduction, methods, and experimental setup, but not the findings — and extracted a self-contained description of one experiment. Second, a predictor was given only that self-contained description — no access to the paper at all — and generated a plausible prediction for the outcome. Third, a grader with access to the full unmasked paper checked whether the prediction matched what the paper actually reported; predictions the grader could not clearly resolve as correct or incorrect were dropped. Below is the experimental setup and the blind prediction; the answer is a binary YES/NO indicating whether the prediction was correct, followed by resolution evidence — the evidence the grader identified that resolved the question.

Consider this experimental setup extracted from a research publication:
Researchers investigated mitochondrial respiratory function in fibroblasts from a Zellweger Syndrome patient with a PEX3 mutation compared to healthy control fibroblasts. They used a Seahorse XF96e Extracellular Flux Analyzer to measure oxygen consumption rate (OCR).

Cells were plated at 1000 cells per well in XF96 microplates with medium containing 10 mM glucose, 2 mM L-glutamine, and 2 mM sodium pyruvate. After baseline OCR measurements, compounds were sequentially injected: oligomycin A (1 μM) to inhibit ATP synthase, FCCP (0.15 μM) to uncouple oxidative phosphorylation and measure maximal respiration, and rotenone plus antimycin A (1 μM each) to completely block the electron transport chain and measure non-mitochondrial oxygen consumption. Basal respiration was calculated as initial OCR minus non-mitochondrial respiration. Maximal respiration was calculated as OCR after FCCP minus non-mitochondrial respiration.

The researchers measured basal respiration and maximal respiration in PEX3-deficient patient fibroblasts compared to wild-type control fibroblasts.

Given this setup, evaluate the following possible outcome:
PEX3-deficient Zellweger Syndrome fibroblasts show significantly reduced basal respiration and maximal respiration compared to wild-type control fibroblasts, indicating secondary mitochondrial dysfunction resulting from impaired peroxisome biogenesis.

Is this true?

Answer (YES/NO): YES